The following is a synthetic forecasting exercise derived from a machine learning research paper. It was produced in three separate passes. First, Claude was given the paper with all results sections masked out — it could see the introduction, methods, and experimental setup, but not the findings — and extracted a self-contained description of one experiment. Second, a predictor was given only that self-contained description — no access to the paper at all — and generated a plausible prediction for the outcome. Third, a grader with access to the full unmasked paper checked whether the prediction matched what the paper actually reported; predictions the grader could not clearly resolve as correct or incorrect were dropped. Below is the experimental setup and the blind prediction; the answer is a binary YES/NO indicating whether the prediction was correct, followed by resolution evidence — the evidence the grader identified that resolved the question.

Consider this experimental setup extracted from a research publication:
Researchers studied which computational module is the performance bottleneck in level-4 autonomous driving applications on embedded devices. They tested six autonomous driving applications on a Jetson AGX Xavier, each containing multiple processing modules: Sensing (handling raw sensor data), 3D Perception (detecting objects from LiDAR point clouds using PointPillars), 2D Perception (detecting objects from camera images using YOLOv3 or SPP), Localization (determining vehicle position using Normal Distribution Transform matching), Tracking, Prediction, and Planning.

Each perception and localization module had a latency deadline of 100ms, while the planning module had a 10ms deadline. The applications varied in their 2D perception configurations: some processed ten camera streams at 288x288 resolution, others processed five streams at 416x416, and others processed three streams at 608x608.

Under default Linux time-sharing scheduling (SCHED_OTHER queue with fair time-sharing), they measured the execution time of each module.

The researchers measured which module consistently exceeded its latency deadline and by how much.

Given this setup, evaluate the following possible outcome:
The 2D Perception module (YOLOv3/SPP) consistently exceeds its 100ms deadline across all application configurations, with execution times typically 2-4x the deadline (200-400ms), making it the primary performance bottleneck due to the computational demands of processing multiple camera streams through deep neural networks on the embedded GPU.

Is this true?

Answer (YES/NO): NO